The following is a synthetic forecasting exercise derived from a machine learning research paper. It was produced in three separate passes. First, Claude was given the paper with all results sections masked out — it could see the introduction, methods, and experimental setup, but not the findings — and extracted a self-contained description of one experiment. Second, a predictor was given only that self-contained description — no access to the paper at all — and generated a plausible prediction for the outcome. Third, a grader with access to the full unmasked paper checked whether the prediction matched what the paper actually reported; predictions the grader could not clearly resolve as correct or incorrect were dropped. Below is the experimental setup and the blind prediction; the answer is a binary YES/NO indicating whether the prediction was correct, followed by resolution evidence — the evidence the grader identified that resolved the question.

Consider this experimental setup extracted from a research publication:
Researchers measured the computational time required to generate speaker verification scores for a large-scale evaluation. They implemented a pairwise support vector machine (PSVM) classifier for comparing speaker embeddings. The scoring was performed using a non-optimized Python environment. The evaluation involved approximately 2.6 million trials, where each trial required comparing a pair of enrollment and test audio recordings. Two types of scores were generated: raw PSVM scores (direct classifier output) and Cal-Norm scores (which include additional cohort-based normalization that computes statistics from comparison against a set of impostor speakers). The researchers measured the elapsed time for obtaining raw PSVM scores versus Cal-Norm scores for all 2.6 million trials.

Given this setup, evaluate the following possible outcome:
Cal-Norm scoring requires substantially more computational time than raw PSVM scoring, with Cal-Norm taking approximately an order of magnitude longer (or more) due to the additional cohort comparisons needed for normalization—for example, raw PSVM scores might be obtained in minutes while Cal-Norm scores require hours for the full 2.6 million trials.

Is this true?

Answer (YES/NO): YES